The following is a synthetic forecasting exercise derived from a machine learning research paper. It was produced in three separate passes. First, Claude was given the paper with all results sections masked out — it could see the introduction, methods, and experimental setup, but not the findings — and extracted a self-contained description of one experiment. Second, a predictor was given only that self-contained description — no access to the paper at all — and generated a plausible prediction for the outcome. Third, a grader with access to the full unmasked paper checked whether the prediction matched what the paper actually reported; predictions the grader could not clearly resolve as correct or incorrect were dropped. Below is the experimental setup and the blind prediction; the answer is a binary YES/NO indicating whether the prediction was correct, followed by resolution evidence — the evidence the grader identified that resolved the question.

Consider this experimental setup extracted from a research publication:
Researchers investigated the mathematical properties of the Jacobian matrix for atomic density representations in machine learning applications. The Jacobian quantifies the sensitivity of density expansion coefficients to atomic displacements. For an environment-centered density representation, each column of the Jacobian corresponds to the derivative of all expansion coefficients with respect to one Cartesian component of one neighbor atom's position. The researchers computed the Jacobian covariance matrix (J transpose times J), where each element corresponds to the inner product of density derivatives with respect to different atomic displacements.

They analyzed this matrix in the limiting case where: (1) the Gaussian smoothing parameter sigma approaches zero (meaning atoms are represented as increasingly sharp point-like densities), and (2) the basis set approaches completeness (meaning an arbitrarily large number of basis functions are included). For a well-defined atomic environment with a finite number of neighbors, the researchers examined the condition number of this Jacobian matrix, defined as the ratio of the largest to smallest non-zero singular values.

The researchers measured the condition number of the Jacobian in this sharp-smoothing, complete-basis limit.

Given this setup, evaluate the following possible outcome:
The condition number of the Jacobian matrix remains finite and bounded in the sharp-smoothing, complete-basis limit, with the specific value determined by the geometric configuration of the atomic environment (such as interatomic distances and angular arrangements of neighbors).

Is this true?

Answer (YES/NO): NO